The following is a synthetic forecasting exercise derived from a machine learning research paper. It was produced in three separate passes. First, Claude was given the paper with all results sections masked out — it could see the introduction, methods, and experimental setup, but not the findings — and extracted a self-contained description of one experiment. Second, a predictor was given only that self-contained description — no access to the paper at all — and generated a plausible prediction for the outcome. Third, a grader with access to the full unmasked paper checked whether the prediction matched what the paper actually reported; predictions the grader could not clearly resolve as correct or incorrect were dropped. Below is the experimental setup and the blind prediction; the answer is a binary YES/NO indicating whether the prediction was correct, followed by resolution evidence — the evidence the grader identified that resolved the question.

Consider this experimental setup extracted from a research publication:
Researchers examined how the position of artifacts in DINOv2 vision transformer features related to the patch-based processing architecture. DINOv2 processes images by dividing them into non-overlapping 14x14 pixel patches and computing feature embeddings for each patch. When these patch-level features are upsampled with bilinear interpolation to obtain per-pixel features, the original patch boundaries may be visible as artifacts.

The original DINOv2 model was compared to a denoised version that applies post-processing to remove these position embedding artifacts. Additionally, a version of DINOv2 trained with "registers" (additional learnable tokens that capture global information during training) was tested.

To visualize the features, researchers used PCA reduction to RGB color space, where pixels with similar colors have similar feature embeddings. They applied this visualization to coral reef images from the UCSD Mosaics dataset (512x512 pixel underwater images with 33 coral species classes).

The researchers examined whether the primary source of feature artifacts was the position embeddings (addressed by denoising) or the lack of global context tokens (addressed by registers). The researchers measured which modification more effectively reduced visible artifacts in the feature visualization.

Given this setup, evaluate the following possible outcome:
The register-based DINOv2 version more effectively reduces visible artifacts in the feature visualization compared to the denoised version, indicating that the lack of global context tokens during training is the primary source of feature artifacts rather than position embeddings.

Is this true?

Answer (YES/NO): NO